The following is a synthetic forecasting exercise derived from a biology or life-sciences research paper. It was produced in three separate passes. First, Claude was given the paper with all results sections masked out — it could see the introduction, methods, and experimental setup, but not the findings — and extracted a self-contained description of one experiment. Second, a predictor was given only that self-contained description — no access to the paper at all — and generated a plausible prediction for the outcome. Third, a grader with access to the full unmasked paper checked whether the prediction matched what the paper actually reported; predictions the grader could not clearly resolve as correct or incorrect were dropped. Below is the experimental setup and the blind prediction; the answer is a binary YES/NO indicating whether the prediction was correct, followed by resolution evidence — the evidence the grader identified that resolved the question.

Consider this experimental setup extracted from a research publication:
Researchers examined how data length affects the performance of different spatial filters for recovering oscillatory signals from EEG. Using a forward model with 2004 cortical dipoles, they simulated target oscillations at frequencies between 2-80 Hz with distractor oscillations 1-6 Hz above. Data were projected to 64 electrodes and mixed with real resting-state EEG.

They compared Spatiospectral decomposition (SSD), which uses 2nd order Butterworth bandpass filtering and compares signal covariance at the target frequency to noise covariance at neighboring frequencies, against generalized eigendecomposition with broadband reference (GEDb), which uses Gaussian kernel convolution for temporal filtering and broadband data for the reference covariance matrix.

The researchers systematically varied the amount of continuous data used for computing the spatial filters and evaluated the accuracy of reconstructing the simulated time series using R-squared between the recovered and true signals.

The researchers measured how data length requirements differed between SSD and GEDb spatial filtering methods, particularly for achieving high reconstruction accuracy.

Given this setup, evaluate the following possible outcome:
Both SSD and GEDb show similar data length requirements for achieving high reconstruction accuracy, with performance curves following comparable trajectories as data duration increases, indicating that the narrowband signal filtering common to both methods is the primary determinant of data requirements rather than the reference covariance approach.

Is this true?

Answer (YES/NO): NO